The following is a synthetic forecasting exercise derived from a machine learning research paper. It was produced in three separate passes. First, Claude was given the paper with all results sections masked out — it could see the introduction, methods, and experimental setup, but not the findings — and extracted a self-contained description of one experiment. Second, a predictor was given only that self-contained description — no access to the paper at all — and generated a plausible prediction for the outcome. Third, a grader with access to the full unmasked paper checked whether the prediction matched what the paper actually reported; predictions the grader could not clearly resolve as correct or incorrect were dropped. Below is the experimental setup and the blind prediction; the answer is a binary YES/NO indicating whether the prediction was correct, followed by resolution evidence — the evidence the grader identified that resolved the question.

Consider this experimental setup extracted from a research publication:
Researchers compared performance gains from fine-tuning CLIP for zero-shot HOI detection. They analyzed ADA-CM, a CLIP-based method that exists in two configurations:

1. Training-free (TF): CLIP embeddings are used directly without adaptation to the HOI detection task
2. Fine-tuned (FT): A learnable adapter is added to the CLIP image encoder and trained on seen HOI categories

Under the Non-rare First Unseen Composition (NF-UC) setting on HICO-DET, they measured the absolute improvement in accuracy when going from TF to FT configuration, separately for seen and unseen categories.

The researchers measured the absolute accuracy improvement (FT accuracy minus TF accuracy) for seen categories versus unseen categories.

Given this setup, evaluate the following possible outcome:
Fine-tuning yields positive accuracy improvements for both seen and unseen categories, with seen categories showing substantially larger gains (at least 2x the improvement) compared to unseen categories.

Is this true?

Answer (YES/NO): YES